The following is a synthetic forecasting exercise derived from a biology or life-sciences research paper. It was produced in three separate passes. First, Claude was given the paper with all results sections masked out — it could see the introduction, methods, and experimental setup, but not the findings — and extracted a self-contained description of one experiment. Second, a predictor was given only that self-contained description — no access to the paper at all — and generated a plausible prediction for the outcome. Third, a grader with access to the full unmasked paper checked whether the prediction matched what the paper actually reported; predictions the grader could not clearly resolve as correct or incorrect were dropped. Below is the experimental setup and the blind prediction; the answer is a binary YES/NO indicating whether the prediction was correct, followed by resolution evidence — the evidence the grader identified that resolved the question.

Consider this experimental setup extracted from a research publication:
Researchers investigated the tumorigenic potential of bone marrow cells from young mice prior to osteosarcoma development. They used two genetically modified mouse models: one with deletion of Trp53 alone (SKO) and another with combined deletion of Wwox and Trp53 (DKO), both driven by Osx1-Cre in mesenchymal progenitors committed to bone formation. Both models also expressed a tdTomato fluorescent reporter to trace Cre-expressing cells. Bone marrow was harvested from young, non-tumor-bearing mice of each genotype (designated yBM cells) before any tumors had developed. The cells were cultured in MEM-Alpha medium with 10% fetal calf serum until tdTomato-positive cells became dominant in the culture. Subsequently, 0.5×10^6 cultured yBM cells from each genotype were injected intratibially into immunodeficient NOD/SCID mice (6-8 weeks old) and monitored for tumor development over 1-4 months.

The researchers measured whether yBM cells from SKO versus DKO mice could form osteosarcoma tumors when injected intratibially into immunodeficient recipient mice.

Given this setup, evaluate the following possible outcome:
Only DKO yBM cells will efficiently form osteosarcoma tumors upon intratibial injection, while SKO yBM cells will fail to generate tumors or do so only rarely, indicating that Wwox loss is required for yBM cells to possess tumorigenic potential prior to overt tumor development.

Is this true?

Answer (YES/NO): YES